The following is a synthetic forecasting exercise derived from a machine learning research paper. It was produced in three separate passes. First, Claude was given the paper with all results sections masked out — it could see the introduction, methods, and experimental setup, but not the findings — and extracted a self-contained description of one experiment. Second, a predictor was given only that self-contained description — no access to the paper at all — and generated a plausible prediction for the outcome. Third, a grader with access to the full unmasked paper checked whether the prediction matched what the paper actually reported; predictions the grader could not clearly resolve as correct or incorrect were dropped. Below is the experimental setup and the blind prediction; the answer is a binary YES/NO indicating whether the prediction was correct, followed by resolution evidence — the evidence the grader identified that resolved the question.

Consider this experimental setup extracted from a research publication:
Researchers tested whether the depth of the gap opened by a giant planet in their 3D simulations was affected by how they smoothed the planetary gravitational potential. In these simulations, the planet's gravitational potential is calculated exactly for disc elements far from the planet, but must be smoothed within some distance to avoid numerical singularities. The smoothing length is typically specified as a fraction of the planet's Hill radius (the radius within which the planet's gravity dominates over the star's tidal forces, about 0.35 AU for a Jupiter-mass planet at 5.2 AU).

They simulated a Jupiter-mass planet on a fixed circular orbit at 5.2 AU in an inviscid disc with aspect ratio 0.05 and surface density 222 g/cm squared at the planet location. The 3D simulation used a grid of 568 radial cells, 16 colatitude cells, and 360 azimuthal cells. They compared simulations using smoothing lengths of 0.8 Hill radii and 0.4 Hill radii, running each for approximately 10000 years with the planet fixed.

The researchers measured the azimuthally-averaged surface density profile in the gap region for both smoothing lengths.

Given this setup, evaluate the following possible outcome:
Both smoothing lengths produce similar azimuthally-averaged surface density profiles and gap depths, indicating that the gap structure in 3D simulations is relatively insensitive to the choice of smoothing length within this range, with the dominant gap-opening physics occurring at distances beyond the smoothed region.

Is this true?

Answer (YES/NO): YES